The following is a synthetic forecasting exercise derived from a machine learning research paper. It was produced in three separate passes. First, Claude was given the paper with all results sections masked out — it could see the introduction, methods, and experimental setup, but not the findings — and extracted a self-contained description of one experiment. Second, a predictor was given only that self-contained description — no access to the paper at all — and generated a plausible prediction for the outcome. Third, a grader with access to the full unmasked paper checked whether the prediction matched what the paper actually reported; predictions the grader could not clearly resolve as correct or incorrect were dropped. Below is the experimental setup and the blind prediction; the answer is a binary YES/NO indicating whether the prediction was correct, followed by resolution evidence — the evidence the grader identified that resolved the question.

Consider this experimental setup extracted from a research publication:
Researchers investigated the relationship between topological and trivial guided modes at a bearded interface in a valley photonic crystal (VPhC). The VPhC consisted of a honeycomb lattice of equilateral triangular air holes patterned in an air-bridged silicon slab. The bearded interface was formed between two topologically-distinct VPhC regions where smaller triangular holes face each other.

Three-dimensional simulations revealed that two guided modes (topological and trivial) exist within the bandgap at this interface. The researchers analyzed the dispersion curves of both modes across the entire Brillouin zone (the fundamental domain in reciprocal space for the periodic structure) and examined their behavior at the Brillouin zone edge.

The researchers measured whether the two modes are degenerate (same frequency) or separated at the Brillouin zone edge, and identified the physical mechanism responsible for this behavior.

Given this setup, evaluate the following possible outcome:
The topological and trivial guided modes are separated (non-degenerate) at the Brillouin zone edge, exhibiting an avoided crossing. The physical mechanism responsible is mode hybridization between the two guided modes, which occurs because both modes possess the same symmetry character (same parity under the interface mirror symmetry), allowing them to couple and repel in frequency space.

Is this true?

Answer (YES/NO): NO